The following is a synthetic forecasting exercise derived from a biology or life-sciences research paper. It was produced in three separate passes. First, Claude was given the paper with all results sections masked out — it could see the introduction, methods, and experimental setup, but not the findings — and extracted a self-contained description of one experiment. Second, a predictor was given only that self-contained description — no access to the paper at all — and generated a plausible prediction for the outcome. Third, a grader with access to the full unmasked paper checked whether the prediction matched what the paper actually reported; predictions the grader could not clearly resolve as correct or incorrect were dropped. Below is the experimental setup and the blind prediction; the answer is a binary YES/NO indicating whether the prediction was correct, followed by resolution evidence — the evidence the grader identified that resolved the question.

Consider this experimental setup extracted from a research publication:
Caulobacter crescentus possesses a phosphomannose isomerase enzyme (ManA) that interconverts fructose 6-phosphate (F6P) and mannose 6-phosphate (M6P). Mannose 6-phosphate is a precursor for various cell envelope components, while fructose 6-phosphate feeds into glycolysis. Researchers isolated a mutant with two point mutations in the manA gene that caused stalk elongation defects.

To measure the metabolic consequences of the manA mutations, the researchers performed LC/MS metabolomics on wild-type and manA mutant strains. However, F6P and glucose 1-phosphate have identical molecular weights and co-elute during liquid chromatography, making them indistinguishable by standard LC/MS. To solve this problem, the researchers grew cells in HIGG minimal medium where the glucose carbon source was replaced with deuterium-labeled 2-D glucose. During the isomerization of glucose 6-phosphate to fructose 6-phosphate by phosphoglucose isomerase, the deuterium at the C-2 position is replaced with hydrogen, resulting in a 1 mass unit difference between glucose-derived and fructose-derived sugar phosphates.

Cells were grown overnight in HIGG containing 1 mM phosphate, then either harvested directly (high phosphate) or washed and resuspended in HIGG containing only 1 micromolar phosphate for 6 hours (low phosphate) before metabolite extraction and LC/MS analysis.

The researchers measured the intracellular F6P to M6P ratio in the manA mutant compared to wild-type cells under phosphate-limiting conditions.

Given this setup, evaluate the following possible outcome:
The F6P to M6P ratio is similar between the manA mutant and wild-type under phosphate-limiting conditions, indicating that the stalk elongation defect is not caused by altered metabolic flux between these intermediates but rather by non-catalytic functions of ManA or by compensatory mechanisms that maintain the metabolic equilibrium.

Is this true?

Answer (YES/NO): NO